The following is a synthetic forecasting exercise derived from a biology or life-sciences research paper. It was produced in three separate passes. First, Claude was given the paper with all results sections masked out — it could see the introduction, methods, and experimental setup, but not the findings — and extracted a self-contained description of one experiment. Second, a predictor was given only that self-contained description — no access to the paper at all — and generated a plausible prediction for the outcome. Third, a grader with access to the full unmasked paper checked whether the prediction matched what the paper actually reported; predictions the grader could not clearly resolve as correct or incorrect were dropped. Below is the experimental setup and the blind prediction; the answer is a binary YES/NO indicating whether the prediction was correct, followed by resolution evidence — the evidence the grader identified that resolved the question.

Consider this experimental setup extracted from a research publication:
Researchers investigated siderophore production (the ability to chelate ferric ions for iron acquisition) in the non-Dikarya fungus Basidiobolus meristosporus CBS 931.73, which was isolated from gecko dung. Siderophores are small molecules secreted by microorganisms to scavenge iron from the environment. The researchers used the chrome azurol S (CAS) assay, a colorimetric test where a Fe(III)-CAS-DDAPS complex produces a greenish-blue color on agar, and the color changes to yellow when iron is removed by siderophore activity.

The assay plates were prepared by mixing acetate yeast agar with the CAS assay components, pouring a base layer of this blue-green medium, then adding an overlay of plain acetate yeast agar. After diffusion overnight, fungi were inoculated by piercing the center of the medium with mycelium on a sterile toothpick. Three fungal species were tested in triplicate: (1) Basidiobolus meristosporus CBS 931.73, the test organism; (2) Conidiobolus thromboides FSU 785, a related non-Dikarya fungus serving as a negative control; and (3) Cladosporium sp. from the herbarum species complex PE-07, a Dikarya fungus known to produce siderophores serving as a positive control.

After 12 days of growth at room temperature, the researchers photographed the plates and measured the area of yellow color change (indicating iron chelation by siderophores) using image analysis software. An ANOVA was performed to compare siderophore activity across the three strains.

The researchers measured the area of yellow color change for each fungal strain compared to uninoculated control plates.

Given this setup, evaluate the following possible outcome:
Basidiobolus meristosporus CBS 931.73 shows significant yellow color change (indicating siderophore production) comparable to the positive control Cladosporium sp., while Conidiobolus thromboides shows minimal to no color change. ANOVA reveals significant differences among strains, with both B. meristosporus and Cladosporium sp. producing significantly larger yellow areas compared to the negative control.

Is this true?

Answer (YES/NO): YES